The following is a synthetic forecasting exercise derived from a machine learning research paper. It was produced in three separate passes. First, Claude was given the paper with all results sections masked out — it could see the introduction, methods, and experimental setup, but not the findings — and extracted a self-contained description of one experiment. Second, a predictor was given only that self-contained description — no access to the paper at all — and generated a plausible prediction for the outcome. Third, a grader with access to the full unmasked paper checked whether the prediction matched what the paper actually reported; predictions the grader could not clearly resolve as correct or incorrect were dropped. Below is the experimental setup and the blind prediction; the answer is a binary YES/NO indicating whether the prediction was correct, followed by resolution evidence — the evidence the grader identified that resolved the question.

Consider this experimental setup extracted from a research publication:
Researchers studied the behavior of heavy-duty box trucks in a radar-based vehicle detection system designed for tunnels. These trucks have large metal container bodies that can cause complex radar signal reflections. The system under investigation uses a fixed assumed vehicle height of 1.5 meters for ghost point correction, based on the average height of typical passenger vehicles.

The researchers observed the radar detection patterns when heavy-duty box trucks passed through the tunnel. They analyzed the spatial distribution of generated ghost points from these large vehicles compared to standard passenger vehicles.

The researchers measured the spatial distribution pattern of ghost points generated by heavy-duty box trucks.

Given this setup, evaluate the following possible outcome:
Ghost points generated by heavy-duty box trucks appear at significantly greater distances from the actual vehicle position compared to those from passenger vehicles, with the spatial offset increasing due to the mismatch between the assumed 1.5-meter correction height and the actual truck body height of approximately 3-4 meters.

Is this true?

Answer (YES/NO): NO